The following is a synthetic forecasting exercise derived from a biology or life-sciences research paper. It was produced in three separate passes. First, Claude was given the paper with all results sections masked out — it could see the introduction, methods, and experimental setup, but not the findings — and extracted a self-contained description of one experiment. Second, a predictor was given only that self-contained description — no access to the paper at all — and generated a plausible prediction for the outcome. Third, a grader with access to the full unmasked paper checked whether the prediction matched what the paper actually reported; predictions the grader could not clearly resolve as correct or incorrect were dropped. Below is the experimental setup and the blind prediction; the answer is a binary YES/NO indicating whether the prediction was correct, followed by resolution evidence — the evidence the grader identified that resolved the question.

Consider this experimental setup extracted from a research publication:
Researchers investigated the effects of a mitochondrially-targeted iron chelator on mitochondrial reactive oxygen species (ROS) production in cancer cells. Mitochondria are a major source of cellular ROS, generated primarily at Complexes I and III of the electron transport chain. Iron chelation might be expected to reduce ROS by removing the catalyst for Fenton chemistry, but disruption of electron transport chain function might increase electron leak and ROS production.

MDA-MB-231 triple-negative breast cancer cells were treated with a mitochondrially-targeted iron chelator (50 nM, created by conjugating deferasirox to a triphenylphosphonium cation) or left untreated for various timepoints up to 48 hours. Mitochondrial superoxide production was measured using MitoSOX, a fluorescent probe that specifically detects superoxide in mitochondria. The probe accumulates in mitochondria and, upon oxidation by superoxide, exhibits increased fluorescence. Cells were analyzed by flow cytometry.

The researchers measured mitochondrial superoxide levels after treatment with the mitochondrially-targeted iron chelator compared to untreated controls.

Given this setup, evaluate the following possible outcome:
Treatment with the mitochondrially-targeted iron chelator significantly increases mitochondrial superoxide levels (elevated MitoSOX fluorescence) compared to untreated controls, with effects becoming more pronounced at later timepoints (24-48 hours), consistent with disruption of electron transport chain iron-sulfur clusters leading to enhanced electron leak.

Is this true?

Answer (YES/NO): YES